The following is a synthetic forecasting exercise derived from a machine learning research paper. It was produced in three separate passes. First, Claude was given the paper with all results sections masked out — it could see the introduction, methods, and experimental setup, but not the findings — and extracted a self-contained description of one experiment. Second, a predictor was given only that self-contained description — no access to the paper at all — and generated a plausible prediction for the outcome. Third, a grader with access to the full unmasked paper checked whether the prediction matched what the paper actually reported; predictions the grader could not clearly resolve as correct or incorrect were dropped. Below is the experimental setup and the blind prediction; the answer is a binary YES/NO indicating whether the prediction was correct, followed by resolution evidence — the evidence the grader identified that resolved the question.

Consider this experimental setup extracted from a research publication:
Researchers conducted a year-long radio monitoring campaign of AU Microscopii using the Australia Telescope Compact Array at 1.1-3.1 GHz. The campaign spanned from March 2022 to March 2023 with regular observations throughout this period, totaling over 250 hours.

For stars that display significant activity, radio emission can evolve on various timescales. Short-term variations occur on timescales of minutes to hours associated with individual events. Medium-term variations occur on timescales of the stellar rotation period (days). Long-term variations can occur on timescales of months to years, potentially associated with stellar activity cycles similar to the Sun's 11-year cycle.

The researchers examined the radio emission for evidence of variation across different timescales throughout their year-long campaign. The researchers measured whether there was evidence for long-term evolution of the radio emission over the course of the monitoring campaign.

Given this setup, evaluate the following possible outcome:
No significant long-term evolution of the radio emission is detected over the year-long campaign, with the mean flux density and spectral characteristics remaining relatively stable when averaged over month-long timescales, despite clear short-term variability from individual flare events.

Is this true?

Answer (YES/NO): NO